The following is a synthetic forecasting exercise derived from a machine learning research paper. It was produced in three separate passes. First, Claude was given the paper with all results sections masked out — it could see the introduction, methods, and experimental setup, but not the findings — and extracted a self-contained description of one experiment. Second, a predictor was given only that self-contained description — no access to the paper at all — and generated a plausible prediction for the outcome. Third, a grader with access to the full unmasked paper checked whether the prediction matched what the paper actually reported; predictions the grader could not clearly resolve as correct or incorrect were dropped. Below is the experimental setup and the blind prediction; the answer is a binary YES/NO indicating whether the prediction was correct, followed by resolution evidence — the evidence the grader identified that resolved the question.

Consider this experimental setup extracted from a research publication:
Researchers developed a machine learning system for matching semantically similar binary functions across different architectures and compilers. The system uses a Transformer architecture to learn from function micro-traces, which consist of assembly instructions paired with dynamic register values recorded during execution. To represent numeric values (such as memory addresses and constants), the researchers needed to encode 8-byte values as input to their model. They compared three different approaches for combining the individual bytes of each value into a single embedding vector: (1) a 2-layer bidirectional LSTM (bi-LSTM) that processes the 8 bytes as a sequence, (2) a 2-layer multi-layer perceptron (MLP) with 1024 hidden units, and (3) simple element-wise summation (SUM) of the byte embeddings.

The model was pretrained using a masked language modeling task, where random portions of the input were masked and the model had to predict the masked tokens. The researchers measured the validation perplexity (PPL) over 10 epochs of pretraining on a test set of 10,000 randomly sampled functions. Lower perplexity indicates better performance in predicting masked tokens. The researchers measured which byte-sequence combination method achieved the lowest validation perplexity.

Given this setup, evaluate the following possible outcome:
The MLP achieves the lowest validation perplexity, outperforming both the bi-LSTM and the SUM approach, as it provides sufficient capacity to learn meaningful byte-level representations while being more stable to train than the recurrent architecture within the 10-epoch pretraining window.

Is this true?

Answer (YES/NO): NO